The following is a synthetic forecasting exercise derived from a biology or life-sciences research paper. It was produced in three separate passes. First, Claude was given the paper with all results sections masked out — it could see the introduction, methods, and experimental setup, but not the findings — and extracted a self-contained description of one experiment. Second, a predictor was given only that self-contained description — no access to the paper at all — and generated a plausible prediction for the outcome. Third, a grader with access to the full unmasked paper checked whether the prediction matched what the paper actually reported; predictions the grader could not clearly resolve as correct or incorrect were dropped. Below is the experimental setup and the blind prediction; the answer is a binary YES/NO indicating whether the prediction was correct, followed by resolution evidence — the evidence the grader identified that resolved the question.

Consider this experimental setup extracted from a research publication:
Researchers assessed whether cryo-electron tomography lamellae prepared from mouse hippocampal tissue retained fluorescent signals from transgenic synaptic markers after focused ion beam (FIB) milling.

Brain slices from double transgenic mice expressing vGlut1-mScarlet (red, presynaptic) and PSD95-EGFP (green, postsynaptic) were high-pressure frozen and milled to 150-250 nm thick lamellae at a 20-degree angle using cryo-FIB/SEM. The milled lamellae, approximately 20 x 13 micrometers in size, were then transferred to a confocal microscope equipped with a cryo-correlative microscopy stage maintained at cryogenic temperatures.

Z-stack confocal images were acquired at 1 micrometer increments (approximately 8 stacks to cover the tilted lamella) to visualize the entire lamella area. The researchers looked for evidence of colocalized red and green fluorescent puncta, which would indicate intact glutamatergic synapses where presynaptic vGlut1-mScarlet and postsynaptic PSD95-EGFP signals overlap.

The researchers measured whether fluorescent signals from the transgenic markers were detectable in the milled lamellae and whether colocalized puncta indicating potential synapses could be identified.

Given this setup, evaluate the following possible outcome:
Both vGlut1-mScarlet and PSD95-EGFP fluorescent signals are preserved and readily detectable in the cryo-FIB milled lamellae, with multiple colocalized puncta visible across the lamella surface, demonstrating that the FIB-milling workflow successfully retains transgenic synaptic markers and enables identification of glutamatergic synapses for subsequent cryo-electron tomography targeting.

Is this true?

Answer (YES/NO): YES